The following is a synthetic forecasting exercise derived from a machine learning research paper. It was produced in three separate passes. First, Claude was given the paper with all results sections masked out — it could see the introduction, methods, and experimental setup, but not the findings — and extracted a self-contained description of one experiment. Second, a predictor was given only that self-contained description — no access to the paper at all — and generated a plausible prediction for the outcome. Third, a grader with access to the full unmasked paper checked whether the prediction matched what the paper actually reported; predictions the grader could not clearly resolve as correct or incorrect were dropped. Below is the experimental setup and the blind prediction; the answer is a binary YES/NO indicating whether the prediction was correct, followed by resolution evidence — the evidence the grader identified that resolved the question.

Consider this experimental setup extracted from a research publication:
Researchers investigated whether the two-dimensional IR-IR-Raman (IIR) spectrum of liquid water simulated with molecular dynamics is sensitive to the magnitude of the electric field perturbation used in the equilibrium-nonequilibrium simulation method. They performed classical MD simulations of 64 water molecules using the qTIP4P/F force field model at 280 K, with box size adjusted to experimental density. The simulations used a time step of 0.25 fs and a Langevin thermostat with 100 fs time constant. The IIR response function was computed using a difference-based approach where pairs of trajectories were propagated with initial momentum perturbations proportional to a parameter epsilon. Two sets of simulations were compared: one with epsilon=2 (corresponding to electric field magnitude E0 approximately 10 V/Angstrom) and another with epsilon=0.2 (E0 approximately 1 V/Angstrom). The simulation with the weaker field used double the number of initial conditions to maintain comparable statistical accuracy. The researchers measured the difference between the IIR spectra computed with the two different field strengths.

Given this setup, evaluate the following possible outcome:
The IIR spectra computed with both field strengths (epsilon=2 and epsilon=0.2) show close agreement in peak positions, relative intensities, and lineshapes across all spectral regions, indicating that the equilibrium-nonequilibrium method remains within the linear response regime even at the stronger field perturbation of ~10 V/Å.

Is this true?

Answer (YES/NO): YES